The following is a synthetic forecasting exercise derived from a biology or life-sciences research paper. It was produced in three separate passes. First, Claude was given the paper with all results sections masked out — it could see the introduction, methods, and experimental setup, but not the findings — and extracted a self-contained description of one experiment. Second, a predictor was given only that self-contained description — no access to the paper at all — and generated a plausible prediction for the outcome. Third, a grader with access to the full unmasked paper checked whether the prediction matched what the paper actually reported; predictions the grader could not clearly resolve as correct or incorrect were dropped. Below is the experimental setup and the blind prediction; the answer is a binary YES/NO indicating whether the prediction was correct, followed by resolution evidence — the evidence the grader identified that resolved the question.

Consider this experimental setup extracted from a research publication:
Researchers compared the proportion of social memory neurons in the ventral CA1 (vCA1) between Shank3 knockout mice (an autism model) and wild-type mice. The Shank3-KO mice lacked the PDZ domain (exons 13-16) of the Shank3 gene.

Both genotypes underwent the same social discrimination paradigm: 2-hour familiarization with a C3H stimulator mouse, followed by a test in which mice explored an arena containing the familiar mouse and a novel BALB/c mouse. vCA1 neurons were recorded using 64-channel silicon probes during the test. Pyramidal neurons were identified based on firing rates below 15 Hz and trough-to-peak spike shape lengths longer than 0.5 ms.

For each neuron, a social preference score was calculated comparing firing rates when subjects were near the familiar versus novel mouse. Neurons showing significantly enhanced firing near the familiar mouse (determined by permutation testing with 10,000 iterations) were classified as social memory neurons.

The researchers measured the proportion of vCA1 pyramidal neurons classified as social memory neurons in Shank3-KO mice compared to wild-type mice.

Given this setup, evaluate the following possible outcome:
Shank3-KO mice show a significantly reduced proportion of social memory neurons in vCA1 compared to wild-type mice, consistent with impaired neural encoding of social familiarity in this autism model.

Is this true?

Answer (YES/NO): YES